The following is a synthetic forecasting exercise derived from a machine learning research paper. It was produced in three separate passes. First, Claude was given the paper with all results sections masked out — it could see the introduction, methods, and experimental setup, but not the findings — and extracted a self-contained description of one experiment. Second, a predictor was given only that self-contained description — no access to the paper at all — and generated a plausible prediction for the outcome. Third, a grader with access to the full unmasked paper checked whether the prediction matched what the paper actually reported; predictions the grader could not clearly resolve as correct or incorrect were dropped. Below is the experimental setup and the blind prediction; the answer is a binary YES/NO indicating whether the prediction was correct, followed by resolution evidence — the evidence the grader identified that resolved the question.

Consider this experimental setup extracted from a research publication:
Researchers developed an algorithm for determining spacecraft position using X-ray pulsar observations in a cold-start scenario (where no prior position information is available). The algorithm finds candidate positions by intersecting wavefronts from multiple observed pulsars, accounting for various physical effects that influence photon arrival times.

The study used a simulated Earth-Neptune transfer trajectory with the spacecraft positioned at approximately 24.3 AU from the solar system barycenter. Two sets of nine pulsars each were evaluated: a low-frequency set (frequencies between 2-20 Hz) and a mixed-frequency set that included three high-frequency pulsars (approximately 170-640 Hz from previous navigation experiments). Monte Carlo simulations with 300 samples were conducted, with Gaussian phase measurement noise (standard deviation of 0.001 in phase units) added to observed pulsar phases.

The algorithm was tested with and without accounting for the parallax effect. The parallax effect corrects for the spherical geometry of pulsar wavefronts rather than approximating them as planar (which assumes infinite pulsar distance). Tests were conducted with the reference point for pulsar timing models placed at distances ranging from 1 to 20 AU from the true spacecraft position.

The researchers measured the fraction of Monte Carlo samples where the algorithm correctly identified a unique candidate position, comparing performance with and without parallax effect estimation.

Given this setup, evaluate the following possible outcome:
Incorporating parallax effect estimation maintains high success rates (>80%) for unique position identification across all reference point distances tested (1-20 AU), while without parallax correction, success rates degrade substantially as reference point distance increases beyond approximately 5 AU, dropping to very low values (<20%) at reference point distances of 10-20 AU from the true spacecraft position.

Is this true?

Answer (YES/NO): NO